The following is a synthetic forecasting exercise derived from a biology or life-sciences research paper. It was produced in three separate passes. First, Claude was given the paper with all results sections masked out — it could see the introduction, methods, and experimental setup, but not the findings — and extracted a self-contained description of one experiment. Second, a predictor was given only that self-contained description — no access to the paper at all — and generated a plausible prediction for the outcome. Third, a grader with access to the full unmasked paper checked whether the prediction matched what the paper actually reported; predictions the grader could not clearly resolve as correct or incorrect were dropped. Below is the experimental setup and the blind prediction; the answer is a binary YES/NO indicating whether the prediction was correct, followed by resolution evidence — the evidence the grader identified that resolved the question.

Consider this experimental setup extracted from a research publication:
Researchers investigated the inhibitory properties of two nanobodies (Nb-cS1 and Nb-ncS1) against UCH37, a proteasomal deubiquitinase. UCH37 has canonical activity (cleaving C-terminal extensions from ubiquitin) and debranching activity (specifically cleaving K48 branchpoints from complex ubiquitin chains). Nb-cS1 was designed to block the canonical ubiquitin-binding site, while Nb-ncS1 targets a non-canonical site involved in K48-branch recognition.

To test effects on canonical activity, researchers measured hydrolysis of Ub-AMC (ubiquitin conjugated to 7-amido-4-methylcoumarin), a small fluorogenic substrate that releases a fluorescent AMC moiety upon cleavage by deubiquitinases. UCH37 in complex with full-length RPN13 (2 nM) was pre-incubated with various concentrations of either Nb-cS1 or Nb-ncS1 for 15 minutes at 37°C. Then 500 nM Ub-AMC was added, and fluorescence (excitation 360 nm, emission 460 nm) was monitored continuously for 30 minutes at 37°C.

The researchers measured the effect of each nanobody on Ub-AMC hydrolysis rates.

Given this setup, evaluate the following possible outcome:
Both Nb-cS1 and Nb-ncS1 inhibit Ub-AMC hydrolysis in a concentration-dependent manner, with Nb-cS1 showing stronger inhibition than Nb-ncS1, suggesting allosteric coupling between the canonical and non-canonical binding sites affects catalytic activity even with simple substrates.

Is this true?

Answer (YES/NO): NO